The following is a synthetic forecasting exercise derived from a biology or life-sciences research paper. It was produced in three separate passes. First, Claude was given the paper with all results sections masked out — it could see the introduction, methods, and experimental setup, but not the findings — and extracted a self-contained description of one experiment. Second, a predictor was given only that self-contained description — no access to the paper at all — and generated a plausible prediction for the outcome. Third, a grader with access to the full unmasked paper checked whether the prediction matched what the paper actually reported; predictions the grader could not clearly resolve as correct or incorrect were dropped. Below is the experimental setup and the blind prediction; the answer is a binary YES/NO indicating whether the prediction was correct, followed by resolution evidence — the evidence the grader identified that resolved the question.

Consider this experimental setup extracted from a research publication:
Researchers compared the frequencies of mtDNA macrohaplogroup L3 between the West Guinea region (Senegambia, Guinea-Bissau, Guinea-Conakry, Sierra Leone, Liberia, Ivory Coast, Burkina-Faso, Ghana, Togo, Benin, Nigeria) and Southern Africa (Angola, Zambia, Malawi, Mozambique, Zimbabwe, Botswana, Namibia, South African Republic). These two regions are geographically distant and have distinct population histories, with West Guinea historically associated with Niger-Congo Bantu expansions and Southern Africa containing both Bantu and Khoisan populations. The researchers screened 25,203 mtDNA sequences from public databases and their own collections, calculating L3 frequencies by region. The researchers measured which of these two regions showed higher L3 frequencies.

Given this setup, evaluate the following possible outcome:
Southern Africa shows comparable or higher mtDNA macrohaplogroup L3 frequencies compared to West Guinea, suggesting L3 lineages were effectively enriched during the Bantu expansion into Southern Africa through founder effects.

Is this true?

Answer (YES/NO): NO